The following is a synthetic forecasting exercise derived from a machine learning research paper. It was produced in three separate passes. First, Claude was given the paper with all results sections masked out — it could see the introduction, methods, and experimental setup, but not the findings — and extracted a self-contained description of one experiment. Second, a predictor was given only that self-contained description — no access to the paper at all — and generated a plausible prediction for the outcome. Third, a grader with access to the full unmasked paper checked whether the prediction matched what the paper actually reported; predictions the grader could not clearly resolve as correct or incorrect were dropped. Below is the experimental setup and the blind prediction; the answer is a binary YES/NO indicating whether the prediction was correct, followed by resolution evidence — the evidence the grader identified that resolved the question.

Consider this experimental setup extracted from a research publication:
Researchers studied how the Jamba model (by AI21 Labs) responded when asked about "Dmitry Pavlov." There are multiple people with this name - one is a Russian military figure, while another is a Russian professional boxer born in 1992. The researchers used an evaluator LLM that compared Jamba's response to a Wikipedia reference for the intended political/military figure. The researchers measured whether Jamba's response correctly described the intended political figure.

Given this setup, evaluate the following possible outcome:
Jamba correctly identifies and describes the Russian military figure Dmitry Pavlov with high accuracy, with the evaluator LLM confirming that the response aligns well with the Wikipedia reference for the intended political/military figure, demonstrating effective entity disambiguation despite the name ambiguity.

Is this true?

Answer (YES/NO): NO